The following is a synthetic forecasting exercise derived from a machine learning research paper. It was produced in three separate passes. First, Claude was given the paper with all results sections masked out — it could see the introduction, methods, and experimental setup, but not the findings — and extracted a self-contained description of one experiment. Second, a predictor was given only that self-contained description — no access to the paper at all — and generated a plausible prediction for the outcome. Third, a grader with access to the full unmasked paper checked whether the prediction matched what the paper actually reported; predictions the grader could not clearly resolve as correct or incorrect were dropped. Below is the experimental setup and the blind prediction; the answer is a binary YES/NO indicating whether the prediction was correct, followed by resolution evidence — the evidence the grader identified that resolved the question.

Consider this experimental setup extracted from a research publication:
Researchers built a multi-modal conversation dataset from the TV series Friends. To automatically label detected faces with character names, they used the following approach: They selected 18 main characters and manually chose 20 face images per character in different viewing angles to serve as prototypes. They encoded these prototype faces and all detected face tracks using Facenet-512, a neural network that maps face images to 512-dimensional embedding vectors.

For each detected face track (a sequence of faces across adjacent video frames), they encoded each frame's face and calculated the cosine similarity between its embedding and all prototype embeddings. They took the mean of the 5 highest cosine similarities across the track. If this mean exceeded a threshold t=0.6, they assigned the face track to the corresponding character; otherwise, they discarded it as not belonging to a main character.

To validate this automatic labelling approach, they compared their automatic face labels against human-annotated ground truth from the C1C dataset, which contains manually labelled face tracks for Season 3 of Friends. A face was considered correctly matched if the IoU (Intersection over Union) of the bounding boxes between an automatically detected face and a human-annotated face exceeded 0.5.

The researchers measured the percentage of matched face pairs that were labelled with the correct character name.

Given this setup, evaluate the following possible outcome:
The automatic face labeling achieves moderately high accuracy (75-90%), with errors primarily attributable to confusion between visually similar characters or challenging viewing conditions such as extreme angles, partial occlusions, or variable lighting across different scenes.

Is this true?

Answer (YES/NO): NO